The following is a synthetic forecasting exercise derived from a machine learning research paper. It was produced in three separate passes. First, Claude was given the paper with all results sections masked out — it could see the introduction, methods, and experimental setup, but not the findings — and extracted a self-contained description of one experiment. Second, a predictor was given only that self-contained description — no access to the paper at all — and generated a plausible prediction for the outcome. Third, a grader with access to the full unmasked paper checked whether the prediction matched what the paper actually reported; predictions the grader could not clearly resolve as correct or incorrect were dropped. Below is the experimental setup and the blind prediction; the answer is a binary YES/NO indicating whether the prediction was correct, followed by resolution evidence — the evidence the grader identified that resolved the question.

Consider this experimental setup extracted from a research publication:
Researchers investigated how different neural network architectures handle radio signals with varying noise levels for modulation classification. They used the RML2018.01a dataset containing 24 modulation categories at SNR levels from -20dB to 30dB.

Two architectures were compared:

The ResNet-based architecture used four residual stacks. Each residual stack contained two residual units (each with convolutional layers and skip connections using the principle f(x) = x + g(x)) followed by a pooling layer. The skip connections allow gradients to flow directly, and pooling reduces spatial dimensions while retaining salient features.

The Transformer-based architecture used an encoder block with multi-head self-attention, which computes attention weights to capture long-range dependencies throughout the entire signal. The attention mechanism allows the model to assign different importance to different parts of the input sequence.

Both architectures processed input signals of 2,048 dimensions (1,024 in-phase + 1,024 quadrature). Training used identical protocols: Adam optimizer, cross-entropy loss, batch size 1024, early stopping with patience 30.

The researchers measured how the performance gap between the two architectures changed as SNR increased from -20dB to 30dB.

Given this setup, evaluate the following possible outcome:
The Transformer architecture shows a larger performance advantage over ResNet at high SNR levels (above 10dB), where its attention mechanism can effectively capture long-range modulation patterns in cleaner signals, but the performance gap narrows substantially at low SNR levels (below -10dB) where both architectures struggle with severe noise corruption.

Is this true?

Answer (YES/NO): NO